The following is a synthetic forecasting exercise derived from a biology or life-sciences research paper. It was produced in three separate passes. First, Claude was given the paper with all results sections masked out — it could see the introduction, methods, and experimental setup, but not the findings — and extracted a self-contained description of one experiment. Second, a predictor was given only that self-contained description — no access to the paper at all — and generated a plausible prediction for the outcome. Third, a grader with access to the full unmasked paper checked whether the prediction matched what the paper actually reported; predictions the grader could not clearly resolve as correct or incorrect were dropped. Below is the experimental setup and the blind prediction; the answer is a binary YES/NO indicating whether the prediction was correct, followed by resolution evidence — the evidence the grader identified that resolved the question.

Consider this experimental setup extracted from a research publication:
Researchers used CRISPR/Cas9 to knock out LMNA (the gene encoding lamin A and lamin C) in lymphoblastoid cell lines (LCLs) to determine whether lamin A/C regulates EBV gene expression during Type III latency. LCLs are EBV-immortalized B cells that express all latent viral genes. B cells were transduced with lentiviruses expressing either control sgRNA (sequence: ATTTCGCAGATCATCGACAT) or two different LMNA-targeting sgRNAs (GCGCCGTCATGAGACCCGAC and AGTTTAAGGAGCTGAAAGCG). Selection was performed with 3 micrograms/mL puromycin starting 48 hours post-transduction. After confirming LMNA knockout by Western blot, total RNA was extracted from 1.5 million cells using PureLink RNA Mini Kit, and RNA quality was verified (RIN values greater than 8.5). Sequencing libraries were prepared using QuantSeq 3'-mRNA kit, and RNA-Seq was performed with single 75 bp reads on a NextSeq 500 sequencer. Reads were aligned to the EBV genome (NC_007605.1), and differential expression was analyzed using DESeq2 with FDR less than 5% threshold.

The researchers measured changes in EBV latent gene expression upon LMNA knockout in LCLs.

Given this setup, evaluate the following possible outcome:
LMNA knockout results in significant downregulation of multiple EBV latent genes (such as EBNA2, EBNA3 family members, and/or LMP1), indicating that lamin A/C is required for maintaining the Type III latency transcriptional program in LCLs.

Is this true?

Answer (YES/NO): NO